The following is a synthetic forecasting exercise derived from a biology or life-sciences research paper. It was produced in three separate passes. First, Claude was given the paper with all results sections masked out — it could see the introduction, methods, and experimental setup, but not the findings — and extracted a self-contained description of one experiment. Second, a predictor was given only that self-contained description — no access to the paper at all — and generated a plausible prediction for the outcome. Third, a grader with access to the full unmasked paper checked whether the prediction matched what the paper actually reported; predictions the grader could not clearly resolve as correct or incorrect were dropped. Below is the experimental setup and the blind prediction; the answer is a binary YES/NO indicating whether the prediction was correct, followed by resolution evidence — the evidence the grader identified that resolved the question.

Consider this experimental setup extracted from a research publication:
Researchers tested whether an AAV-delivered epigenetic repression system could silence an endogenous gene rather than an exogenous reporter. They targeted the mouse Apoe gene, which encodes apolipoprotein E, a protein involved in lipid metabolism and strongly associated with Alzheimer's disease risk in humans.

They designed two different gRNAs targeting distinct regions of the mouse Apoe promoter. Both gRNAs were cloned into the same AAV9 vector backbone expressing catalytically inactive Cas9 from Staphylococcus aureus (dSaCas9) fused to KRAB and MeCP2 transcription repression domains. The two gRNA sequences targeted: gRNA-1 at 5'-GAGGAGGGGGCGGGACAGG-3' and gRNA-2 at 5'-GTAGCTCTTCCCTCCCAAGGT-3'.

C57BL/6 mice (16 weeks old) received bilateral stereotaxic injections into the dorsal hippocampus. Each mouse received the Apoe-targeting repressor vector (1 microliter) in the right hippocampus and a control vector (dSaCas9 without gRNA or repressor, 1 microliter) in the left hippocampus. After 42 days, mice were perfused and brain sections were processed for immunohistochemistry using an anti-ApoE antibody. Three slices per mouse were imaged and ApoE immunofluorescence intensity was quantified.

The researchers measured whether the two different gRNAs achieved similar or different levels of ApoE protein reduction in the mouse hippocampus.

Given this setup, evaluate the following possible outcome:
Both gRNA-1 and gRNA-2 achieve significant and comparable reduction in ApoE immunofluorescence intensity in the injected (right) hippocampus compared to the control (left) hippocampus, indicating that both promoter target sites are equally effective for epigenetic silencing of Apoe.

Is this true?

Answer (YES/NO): YES